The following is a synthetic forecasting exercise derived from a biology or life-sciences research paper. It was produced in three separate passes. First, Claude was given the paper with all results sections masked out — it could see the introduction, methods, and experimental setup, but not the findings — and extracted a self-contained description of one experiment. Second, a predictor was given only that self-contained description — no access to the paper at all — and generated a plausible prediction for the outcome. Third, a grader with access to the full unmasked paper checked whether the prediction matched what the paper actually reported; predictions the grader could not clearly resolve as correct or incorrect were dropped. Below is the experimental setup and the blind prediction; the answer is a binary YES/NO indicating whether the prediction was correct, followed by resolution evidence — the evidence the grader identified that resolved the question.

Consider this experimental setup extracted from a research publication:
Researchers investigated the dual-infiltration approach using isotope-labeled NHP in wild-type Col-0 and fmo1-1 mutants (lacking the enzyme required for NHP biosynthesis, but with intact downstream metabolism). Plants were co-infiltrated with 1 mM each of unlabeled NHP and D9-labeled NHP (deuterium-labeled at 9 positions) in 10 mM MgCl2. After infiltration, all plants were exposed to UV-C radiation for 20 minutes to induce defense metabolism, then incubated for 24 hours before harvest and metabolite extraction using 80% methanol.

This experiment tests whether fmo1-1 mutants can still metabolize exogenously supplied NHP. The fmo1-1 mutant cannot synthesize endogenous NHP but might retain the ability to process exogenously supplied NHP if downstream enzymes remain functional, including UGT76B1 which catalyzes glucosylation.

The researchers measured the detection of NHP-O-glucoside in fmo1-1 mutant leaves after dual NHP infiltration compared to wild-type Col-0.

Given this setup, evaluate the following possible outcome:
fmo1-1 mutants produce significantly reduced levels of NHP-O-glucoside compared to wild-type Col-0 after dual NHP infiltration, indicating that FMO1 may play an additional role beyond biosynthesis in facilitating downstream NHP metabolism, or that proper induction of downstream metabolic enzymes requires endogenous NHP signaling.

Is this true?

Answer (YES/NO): NO